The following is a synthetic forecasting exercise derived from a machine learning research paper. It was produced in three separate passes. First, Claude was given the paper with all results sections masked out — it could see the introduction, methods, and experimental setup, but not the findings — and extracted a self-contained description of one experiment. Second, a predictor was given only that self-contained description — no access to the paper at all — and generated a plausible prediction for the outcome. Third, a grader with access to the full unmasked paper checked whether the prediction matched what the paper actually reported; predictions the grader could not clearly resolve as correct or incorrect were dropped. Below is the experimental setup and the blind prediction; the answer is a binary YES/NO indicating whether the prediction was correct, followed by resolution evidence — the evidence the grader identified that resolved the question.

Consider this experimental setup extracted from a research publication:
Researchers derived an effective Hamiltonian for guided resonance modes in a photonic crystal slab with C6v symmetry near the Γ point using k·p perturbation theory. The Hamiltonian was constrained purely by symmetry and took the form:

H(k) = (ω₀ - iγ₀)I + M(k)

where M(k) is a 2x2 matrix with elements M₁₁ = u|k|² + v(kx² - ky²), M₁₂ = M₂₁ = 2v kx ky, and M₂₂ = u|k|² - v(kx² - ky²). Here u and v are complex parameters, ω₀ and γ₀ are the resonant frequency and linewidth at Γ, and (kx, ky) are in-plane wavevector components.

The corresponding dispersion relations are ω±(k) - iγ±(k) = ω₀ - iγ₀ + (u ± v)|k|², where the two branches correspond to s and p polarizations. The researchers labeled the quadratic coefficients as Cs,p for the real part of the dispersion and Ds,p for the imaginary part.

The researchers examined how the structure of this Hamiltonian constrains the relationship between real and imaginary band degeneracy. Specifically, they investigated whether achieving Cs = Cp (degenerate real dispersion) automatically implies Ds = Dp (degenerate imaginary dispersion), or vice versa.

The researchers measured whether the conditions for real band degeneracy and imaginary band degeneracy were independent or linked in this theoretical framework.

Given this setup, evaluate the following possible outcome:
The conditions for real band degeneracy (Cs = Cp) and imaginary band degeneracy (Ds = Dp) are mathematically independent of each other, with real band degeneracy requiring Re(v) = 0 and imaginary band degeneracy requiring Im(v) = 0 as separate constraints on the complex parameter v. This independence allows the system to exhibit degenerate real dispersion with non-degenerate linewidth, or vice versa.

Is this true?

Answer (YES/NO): YES